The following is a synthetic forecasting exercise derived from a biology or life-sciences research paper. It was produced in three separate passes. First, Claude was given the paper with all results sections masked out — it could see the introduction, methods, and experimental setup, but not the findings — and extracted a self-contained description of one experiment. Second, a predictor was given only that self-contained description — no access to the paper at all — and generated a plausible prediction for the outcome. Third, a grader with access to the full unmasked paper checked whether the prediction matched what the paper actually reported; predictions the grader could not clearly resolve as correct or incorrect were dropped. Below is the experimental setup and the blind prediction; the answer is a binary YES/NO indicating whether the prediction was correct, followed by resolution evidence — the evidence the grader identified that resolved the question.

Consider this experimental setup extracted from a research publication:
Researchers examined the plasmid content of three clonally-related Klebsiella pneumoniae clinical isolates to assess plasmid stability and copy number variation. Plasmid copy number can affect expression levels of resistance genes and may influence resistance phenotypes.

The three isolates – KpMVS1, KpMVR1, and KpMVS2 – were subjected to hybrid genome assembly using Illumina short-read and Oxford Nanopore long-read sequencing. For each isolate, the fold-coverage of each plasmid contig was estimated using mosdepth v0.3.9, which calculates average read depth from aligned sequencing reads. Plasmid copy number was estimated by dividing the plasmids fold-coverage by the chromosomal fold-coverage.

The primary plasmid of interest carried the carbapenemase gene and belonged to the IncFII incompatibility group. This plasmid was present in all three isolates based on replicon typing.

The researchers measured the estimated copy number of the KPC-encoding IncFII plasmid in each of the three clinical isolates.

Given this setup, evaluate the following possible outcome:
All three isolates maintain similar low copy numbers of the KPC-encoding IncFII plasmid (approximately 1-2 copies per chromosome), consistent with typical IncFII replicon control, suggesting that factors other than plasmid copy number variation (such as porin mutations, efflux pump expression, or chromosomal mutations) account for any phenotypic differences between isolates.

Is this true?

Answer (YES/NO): YES